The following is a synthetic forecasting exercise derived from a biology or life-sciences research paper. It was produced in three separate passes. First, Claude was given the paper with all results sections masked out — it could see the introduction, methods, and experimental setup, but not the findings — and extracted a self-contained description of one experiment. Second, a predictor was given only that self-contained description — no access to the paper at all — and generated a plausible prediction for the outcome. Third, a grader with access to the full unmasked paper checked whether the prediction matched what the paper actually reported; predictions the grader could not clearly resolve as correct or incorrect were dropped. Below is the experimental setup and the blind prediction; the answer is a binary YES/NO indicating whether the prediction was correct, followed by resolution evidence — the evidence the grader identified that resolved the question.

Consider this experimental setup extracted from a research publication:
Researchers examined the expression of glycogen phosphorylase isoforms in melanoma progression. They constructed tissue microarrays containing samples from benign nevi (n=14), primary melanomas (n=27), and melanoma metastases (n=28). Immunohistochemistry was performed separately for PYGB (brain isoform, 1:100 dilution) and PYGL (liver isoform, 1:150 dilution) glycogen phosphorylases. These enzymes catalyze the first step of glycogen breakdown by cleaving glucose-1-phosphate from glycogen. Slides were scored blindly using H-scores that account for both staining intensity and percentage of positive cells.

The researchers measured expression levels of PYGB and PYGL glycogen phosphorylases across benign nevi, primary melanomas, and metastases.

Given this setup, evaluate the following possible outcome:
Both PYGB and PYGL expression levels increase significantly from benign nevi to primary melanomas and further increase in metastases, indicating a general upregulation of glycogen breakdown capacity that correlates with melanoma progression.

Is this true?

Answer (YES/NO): NO